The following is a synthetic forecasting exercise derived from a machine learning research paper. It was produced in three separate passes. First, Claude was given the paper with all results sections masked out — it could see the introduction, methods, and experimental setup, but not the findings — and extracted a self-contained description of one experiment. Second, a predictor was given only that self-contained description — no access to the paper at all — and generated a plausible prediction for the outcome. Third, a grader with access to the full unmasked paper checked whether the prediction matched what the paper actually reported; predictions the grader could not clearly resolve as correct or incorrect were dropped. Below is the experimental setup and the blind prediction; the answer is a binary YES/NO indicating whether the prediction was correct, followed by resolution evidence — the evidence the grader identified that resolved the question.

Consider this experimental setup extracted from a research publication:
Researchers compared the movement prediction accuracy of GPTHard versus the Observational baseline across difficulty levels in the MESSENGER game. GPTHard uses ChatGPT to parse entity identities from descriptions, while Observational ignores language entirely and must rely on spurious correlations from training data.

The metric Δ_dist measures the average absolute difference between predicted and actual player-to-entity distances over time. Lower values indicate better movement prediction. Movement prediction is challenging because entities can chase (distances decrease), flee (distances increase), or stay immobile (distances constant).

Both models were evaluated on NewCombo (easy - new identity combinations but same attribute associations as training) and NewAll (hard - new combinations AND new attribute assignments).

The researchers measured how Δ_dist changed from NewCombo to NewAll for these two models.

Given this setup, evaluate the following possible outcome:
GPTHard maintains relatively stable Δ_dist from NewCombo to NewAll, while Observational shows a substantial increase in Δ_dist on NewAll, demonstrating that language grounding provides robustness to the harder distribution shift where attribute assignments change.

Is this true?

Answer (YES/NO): NO